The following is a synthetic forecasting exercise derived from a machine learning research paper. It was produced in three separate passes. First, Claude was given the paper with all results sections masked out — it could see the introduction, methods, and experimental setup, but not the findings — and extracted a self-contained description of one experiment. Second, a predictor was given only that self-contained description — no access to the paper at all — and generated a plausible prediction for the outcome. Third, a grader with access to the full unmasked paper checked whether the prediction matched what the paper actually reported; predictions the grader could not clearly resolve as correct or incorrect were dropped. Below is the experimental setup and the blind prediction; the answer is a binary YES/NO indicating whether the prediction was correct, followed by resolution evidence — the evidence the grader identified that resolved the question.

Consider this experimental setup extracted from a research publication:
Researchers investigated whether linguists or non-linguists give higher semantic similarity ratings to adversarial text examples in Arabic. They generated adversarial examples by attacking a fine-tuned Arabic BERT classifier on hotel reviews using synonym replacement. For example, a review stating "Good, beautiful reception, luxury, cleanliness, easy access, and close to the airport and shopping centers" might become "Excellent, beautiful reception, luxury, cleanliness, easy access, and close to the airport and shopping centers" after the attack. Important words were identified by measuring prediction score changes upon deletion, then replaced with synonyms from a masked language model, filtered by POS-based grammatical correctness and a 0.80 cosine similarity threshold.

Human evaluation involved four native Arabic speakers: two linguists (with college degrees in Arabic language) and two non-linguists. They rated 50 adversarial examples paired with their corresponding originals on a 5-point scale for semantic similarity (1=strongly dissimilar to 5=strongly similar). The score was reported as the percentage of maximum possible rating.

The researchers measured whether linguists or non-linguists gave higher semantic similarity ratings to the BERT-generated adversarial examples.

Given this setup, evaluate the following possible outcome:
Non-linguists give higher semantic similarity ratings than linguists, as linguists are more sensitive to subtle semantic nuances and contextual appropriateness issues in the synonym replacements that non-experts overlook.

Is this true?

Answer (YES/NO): NO